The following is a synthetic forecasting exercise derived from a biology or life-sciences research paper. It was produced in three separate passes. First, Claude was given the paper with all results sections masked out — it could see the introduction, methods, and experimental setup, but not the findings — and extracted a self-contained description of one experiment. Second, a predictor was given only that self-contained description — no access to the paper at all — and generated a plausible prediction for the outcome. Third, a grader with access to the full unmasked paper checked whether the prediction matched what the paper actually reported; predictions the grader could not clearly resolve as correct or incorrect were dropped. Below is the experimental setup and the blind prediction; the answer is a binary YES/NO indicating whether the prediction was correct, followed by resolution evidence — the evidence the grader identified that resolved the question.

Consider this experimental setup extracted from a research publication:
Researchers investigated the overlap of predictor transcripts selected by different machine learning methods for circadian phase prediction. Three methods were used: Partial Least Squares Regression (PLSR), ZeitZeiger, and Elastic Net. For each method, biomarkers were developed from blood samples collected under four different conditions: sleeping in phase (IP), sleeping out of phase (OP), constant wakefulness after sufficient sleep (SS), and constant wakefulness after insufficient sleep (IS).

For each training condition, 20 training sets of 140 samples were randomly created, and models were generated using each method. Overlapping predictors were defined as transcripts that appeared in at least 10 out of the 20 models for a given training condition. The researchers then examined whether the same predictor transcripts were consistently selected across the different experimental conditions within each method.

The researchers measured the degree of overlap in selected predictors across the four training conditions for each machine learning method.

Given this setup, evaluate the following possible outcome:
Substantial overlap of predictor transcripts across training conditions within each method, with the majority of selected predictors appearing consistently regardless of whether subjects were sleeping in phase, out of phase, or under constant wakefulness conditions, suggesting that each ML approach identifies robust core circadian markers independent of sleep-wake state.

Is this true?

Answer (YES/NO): NO